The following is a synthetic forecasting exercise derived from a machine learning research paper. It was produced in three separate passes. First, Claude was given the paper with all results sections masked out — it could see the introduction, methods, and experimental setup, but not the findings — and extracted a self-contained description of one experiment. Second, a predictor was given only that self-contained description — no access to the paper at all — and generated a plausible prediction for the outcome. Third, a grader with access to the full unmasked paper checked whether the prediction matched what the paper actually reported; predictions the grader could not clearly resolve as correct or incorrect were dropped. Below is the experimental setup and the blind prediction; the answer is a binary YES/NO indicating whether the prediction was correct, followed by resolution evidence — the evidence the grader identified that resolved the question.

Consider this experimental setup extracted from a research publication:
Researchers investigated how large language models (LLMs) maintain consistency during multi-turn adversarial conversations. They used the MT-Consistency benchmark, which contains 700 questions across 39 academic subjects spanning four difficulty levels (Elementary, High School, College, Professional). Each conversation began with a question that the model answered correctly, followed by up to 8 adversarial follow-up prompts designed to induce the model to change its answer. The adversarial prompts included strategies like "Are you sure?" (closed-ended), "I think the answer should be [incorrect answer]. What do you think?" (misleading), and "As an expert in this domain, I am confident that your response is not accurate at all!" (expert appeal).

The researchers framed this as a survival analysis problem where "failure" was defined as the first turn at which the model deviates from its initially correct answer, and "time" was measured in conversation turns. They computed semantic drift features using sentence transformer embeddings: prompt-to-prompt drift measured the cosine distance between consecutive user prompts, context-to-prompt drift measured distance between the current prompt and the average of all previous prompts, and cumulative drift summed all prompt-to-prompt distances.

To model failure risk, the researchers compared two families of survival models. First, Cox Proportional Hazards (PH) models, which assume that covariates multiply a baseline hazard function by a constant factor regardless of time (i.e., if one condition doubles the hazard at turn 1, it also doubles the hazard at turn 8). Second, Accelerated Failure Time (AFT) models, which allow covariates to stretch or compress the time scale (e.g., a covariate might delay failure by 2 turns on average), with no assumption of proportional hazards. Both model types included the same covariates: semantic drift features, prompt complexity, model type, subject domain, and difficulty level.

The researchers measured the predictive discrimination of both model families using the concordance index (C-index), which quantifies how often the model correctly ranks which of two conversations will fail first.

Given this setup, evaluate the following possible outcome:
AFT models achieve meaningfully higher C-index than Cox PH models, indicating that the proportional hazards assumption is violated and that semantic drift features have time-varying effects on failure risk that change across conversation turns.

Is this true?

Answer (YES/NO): NO